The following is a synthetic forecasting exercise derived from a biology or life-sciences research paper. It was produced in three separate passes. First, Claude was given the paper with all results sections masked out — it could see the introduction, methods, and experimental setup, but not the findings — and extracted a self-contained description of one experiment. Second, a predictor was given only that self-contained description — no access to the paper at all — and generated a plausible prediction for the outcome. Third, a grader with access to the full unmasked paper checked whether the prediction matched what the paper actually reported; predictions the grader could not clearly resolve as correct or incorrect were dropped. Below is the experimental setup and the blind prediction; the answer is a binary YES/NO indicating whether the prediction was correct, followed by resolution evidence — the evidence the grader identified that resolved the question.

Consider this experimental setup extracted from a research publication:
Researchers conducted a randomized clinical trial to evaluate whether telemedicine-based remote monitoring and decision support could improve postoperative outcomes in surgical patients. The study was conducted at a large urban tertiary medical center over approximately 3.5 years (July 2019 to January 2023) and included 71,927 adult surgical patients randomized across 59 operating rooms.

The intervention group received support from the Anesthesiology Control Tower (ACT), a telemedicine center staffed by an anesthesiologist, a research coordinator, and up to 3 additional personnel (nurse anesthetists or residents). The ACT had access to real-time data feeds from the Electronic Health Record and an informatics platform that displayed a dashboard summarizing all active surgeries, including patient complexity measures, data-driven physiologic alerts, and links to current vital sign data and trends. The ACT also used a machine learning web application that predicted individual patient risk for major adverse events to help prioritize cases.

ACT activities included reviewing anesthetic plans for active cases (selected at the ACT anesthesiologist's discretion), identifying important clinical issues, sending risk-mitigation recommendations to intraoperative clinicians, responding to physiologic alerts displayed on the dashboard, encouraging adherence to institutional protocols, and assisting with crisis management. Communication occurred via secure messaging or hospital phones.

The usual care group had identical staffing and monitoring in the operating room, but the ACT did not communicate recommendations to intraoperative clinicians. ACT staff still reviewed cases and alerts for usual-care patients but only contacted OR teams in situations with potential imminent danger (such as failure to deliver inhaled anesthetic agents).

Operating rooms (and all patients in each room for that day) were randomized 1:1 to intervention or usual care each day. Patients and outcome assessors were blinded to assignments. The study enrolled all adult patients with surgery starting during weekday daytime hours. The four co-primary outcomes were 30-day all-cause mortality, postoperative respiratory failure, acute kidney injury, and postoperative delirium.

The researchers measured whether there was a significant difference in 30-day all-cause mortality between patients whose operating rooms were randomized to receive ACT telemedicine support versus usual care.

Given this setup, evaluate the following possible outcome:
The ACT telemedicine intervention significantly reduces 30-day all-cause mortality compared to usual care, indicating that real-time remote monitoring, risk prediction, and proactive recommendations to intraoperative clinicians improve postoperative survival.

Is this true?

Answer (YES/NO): NO